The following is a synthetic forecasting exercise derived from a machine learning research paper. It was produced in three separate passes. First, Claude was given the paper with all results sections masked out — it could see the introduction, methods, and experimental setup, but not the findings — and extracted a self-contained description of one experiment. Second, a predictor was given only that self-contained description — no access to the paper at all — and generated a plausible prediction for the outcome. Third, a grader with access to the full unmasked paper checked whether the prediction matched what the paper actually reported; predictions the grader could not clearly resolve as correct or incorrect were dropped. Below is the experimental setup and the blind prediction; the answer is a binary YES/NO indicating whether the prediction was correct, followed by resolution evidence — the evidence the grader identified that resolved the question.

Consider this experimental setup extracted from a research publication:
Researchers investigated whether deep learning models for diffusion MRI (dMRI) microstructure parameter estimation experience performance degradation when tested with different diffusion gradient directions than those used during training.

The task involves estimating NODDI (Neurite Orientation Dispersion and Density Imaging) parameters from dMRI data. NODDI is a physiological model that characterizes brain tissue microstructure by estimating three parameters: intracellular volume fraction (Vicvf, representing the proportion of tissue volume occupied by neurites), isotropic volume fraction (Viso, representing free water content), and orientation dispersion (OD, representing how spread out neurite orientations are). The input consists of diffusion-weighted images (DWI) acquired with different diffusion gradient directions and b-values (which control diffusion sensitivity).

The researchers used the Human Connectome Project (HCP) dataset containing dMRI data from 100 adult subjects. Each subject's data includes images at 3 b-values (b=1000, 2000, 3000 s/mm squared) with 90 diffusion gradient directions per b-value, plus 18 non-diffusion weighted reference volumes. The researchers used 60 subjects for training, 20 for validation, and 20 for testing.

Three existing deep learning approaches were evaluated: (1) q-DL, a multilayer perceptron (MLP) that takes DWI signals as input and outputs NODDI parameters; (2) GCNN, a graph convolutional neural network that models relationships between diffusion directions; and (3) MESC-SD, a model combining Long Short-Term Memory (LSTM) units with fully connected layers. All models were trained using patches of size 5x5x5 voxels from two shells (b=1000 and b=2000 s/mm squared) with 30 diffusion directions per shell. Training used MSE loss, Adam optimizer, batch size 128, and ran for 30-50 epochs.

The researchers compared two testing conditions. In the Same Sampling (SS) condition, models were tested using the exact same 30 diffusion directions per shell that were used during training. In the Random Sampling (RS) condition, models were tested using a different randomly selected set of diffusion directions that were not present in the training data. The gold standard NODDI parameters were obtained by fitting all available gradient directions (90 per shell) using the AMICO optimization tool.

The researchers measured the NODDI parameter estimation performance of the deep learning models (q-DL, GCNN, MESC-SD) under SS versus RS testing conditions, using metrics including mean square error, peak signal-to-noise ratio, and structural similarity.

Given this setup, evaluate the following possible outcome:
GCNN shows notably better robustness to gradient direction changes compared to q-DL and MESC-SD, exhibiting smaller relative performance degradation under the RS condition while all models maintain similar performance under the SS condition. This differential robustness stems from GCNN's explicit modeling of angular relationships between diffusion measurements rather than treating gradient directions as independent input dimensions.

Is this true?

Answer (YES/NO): NO